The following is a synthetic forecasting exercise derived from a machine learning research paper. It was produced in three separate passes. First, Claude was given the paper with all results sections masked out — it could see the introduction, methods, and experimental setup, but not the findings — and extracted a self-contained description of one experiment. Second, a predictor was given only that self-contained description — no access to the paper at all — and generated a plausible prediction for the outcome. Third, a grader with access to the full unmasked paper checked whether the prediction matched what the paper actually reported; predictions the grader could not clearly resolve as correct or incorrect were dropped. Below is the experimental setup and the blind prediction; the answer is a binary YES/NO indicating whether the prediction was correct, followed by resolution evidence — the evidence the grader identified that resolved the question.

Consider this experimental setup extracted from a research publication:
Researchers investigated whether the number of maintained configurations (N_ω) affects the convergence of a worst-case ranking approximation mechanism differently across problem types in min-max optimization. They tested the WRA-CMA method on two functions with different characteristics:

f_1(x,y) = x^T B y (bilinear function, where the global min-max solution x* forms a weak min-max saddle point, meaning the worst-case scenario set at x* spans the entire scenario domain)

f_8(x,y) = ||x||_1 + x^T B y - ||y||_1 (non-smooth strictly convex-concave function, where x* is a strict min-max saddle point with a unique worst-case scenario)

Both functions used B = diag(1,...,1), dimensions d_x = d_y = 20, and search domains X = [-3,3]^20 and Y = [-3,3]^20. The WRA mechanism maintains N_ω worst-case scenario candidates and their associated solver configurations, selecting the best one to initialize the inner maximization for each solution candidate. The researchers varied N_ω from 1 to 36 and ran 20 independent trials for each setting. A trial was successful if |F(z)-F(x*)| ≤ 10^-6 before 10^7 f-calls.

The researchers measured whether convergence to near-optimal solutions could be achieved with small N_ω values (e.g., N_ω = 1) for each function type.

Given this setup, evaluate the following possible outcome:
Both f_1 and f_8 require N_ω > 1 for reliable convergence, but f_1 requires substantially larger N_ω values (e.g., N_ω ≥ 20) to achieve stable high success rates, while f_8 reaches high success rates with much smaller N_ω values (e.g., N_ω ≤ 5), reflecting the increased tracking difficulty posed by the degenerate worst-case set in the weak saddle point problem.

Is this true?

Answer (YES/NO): NO